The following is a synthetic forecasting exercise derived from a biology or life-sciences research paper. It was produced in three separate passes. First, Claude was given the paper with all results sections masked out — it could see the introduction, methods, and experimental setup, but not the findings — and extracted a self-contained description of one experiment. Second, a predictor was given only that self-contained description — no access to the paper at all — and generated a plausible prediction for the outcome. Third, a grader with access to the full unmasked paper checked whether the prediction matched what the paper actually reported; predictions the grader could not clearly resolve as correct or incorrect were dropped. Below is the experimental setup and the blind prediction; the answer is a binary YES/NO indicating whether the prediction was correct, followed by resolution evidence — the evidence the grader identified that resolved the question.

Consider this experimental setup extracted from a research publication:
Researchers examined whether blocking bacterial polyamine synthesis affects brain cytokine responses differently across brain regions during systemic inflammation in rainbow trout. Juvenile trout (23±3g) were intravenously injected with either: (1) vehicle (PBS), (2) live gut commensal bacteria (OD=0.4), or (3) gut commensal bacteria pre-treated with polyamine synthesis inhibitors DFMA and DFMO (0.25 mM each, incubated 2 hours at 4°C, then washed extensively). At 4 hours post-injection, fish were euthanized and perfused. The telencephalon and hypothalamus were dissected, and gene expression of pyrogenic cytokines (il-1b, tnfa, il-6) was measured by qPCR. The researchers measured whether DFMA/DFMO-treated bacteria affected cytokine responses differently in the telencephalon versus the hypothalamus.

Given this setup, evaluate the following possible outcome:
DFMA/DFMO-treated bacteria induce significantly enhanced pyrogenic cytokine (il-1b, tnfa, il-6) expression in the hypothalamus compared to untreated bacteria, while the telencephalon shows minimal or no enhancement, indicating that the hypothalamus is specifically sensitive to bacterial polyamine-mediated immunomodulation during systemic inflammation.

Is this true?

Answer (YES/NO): NO